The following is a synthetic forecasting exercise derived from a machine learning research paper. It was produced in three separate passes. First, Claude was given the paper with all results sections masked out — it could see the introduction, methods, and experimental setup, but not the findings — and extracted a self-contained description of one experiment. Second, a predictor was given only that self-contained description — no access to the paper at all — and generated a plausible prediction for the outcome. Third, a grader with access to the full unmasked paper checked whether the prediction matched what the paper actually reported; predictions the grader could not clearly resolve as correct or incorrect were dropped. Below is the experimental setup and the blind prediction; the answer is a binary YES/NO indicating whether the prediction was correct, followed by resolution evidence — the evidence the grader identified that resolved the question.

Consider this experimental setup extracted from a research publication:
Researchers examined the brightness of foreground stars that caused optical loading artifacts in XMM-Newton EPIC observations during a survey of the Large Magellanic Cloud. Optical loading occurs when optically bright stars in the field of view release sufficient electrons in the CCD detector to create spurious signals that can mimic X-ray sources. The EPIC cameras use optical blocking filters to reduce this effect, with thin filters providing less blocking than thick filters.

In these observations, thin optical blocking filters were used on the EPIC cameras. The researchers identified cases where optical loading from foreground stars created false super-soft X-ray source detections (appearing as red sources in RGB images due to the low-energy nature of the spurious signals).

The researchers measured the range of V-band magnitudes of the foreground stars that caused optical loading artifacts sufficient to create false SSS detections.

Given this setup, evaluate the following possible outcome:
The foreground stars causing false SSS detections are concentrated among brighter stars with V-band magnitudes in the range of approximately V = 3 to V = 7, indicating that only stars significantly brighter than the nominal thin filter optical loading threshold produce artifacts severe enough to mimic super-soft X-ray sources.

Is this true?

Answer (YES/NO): NO